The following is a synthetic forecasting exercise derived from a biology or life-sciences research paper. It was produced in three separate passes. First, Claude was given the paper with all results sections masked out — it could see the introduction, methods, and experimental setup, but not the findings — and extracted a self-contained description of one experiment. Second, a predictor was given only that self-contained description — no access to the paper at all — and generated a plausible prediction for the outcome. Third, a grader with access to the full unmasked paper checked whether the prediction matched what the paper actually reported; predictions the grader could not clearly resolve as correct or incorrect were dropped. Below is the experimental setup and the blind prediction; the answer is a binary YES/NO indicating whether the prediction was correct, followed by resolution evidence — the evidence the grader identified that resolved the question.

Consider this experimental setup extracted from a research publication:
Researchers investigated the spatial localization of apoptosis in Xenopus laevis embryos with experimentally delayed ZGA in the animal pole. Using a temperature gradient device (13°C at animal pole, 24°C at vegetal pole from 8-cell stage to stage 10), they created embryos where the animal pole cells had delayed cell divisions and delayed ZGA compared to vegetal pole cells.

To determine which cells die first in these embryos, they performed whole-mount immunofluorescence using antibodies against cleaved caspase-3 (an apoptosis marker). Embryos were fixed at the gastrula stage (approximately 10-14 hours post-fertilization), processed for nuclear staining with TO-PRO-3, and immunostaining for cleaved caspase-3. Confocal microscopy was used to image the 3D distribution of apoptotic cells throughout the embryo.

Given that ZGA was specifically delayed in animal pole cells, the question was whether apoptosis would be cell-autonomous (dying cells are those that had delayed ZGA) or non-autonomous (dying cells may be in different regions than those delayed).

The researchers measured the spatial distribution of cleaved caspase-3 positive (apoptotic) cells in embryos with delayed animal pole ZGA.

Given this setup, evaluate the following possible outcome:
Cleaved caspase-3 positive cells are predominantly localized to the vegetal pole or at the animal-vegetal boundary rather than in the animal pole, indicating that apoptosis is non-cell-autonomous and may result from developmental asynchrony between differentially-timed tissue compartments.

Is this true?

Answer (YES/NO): YES